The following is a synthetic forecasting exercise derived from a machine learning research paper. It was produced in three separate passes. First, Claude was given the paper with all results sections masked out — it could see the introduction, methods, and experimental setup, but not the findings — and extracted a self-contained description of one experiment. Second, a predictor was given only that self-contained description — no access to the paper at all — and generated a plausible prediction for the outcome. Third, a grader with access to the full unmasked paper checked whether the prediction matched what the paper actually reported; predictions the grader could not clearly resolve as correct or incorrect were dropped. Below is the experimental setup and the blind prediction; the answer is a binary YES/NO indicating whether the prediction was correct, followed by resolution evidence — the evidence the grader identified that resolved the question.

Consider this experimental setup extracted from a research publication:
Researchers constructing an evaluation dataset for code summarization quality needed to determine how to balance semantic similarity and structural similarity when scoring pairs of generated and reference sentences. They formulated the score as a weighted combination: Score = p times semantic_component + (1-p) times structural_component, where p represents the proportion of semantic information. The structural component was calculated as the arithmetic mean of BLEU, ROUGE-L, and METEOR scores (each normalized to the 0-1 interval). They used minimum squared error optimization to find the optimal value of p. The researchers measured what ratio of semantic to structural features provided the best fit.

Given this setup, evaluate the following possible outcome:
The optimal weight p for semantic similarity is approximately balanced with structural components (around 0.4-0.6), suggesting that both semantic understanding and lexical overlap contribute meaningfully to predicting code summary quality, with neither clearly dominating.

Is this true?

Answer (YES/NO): NO